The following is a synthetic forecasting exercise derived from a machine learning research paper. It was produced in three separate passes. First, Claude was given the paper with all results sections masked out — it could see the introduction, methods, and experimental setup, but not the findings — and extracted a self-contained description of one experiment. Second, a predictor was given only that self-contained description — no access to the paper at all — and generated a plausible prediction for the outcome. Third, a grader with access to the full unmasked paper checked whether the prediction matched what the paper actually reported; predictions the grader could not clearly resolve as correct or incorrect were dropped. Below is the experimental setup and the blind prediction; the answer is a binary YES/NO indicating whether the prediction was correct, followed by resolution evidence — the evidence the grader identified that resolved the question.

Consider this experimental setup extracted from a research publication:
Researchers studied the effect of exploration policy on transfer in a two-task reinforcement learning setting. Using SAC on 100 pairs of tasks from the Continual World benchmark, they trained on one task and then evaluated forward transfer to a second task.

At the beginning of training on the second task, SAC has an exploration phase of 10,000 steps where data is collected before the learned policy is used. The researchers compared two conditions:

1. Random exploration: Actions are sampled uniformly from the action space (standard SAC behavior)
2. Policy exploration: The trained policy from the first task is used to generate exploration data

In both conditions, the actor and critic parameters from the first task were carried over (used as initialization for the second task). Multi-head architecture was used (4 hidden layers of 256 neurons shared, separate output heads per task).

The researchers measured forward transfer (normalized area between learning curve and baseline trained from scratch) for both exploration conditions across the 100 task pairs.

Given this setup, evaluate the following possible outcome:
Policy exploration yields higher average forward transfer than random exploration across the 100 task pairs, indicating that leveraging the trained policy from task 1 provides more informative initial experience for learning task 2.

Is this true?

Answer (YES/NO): YES